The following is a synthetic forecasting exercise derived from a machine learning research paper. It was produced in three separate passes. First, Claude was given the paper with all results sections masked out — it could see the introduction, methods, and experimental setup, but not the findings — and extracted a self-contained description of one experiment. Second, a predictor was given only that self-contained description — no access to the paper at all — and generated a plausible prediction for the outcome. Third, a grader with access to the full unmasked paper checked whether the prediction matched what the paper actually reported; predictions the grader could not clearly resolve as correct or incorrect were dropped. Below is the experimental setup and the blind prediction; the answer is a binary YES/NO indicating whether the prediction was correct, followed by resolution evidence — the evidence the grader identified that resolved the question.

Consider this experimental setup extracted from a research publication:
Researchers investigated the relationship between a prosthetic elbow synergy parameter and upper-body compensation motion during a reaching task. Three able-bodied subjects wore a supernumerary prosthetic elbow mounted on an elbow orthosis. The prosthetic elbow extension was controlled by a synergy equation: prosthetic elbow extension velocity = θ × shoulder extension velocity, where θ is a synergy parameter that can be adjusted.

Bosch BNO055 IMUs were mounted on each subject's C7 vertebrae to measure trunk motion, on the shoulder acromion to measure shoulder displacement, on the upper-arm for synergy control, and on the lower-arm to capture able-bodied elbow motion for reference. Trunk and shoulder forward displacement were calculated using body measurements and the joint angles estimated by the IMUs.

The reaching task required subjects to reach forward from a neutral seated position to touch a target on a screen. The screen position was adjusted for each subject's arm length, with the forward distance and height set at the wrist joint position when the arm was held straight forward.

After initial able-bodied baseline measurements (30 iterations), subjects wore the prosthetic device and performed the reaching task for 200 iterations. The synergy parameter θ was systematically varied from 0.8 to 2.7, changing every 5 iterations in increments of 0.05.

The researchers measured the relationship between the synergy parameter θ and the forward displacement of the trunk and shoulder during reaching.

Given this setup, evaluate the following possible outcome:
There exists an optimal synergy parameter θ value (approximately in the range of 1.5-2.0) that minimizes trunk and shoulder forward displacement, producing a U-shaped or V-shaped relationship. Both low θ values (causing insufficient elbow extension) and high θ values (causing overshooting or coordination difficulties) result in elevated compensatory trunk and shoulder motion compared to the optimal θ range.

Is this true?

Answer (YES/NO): YES